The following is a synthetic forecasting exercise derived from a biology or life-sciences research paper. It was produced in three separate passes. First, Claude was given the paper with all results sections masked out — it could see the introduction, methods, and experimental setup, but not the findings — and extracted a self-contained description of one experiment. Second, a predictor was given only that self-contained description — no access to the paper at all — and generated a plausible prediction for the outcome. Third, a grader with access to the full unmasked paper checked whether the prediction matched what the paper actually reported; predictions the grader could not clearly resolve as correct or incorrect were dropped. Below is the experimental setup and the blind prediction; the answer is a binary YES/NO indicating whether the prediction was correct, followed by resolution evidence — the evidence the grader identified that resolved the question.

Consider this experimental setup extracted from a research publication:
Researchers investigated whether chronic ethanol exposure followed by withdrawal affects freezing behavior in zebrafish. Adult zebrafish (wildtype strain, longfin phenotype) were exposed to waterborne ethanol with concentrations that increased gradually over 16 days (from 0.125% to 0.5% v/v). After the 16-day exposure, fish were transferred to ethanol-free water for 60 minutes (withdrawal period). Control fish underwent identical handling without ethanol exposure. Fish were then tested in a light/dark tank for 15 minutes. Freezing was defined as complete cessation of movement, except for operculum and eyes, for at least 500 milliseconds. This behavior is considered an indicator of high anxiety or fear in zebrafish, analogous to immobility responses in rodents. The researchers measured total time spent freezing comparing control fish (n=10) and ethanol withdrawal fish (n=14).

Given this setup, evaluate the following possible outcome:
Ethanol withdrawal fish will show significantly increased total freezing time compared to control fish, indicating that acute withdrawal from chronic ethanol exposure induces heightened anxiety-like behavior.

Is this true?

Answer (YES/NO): NO